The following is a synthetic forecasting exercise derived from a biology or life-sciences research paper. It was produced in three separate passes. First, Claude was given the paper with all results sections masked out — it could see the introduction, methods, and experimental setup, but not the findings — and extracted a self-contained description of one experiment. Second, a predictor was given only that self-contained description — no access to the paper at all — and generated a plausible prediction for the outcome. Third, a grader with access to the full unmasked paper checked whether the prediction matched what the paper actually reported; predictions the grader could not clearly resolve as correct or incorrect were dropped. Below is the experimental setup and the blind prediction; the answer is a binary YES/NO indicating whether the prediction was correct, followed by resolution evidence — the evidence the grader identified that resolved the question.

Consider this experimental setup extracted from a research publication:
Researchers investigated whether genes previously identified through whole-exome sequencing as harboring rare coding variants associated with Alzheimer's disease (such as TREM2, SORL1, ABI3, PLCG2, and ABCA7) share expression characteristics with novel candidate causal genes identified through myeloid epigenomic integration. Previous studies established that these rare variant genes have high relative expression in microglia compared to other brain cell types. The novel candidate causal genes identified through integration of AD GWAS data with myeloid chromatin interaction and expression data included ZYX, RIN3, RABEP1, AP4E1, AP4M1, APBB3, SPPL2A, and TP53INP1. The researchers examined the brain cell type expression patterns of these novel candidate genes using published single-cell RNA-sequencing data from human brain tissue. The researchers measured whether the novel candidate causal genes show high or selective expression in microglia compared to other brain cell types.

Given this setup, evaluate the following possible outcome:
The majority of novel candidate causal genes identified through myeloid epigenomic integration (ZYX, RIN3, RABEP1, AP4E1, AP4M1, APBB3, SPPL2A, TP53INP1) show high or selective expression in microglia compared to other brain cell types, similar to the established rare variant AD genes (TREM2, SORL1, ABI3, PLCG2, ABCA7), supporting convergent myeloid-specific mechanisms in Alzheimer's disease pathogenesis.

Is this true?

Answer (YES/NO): YES